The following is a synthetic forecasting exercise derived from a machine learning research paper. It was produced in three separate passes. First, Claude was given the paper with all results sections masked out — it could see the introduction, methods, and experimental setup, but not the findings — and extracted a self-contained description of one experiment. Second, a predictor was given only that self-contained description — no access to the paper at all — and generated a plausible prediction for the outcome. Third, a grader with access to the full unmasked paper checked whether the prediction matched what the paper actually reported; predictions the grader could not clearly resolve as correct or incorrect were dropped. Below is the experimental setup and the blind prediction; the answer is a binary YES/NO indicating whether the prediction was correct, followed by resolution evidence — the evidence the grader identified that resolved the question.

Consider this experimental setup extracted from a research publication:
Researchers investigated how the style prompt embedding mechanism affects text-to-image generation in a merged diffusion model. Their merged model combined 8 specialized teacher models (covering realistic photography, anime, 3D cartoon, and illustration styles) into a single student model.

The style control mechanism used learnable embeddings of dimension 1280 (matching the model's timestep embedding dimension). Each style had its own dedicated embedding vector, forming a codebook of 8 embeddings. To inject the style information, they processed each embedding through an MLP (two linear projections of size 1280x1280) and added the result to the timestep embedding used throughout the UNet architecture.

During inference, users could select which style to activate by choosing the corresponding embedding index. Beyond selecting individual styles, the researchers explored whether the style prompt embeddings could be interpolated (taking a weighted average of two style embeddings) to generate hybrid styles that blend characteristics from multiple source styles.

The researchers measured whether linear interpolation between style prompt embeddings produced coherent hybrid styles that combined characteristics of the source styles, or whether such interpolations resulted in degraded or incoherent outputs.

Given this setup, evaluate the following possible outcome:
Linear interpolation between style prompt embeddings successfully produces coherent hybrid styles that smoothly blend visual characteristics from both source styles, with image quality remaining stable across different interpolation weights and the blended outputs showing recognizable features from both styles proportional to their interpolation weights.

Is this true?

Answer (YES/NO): YES